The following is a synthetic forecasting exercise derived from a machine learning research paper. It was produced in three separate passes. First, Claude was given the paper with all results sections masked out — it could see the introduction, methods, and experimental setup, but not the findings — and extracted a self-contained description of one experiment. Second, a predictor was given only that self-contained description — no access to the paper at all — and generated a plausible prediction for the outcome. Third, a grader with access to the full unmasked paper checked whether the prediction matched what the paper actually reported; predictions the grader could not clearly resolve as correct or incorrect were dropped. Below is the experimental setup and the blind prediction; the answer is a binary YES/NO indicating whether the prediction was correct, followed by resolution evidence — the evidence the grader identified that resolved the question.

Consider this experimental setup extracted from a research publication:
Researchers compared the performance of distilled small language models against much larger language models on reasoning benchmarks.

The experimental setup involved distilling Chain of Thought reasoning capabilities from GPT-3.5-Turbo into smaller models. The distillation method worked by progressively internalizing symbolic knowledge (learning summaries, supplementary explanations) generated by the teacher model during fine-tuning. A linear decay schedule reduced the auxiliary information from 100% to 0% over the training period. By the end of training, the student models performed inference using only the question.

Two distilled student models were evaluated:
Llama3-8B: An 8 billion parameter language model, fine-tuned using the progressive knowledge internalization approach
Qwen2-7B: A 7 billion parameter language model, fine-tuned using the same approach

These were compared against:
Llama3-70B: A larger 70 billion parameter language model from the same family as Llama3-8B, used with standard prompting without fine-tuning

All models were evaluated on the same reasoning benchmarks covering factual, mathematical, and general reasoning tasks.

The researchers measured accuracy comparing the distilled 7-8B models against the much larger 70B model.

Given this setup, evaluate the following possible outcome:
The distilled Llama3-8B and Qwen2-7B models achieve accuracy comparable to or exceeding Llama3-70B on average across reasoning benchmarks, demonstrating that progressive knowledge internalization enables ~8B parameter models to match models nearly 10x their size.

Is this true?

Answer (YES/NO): YES